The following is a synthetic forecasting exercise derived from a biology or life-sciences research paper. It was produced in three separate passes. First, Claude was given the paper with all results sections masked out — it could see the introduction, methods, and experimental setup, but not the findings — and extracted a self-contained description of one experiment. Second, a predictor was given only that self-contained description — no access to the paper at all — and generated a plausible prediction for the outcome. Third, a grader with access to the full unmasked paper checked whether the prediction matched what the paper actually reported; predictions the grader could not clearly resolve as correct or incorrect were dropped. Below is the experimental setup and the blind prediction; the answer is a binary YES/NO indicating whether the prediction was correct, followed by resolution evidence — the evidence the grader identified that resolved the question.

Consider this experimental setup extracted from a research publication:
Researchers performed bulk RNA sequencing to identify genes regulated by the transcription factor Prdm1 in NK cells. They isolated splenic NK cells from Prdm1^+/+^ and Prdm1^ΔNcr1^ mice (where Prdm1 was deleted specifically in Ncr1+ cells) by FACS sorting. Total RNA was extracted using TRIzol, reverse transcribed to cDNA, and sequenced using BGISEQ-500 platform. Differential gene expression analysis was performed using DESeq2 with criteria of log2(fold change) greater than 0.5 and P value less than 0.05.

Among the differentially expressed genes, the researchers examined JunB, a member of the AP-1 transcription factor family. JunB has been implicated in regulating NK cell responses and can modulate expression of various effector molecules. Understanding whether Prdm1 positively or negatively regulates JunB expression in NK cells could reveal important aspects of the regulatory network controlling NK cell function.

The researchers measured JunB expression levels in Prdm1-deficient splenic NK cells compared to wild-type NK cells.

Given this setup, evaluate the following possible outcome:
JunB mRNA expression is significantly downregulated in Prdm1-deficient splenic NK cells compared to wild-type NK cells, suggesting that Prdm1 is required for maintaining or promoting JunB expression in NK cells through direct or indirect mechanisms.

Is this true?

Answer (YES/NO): NO